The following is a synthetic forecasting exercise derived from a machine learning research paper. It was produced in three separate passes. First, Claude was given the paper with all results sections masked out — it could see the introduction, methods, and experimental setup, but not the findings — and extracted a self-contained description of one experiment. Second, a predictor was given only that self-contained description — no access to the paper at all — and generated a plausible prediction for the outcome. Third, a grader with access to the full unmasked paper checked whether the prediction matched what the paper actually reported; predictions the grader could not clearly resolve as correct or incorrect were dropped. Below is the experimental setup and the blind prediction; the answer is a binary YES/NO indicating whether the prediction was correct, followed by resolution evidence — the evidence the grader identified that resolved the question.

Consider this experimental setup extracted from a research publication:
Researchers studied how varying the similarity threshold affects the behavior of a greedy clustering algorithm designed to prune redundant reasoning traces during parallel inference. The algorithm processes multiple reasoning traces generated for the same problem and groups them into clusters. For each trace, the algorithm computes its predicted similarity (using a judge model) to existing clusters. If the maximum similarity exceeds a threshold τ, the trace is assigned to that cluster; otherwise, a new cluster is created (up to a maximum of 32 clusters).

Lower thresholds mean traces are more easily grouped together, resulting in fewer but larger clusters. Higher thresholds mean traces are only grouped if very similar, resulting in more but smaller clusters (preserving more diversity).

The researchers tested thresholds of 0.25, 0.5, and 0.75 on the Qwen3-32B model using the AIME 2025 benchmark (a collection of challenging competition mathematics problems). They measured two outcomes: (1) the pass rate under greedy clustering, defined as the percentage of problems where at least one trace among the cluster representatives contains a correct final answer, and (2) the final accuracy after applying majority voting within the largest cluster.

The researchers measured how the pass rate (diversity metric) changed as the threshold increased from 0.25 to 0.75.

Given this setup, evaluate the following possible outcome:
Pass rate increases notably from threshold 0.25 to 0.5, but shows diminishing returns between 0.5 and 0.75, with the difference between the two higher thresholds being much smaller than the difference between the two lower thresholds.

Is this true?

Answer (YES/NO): NO